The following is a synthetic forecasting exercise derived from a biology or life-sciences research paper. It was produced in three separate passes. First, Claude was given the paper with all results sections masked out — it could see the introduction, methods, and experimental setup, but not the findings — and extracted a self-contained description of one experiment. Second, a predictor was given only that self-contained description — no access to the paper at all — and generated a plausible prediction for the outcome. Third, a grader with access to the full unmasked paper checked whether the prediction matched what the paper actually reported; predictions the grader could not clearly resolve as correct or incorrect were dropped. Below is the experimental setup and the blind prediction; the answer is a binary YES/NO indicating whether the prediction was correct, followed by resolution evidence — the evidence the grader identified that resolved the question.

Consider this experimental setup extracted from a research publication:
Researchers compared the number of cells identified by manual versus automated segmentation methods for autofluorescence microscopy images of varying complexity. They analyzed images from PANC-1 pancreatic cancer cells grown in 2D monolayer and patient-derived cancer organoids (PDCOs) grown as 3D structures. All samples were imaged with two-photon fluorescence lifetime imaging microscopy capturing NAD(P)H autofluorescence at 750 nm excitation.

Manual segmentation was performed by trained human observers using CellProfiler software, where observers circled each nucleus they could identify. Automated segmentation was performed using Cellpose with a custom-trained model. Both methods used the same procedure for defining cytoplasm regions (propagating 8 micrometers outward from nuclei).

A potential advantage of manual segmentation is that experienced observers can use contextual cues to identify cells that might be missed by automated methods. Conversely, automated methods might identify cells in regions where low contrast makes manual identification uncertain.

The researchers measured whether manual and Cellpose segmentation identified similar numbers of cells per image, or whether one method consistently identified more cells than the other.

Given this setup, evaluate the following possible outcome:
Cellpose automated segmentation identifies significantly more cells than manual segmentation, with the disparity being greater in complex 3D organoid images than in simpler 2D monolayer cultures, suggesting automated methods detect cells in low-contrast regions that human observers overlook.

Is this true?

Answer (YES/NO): NO